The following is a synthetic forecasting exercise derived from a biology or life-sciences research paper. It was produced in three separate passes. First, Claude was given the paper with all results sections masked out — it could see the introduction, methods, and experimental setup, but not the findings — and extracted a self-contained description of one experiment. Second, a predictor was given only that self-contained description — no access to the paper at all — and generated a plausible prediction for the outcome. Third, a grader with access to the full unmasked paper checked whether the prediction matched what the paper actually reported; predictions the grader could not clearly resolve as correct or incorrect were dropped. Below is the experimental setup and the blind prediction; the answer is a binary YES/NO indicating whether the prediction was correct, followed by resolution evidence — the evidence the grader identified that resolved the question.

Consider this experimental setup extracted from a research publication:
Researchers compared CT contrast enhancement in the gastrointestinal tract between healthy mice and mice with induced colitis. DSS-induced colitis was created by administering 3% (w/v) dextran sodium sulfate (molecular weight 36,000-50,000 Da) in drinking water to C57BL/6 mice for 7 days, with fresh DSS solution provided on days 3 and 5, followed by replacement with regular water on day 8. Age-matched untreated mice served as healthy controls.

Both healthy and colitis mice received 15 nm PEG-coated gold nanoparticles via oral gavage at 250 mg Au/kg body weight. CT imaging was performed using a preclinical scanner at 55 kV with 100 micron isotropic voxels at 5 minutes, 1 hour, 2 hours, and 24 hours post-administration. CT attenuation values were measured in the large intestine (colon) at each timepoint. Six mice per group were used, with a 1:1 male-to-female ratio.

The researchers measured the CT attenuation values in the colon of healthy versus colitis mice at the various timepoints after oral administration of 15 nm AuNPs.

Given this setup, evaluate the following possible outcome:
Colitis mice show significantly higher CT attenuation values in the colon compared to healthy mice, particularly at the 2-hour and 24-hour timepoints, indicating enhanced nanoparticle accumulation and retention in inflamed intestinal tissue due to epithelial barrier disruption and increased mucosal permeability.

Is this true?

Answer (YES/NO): NO